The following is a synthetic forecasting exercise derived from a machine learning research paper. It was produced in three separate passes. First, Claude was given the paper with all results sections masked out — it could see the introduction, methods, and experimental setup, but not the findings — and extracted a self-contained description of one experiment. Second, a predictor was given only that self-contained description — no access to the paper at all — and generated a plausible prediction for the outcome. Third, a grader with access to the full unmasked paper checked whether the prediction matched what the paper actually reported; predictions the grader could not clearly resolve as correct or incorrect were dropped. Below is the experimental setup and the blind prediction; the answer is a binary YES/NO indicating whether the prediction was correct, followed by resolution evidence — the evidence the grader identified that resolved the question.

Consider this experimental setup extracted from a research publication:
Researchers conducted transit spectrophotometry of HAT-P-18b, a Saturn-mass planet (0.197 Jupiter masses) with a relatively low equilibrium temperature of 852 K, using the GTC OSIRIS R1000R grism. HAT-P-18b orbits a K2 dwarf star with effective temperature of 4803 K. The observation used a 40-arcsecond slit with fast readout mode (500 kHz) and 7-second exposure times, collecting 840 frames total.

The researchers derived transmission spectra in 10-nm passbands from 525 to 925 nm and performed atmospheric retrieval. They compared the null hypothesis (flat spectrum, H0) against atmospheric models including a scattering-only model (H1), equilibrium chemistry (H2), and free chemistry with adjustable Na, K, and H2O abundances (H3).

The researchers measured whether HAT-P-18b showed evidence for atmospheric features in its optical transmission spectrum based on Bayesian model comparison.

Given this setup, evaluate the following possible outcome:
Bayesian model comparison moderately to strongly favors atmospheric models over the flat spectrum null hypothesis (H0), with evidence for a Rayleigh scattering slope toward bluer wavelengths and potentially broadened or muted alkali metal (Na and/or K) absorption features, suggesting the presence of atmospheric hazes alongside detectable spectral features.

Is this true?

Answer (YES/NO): NO